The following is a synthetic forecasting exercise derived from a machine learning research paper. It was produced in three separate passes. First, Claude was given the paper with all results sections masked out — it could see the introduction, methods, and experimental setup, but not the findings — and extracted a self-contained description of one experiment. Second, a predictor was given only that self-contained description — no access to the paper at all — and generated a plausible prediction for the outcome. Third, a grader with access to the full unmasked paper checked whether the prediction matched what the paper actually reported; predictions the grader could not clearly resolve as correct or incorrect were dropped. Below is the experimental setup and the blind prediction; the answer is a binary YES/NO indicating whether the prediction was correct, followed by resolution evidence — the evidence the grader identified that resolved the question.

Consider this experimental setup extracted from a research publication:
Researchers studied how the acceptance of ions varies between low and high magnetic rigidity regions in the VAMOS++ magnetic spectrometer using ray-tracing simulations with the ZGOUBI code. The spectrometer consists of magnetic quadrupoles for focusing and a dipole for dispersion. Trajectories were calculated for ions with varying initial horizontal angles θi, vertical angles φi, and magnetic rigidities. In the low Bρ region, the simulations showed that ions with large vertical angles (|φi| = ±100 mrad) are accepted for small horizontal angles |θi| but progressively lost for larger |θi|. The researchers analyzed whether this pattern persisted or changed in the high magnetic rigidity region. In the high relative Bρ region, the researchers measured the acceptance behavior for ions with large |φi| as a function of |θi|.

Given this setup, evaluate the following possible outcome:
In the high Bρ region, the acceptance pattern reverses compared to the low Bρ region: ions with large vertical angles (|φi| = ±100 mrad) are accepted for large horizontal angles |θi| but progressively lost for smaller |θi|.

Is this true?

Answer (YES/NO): YES